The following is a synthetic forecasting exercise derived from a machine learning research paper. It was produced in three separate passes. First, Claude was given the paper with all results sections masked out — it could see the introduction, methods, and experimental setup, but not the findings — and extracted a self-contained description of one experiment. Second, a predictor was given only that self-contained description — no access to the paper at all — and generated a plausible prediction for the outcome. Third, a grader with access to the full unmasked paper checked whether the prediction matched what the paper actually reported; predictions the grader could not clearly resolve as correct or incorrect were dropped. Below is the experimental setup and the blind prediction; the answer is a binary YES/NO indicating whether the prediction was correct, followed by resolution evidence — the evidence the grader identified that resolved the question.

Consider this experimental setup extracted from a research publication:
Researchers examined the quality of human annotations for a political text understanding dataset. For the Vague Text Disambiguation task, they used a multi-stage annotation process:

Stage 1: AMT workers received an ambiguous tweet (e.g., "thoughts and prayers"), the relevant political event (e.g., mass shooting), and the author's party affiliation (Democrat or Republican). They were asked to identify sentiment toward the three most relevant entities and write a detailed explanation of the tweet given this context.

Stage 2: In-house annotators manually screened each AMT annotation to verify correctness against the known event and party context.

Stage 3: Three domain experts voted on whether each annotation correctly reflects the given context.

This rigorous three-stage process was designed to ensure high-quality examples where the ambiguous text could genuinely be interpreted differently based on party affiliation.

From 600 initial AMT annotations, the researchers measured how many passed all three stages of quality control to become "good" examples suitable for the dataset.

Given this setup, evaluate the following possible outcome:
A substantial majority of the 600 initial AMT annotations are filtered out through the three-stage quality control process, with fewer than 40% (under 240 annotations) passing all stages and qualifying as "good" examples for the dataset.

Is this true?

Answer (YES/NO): NO